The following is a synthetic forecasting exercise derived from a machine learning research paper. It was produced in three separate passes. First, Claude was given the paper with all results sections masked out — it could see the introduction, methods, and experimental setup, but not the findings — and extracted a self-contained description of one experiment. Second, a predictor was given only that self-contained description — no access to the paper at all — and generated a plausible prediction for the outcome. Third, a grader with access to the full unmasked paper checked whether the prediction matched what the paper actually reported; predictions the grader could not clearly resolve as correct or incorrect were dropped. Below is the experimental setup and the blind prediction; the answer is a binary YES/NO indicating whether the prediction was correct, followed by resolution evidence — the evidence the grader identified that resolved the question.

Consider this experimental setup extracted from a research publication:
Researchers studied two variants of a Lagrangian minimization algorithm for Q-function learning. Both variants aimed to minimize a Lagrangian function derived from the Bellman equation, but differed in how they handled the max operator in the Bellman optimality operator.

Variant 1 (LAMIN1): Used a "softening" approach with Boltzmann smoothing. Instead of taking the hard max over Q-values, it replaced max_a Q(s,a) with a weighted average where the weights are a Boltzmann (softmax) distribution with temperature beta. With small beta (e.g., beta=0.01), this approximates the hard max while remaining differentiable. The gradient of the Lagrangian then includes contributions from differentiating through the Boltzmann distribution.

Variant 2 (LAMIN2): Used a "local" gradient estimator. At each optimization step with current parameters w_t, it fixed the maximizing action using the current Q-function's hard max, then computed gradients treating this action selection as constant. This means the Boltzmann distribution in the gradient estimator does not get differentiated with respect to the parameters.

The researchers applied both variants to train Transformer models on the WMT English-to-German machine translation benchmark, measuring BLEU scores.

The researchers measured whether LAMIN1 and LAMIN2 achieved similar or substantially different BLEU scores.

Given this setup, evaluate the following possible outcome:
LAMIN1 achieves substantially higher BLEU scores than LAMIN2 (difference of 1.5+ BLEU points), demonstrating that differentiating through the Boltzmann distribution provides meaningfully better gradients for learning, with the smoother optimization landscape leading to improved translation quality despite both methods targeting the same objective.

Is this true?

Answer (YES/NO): NO